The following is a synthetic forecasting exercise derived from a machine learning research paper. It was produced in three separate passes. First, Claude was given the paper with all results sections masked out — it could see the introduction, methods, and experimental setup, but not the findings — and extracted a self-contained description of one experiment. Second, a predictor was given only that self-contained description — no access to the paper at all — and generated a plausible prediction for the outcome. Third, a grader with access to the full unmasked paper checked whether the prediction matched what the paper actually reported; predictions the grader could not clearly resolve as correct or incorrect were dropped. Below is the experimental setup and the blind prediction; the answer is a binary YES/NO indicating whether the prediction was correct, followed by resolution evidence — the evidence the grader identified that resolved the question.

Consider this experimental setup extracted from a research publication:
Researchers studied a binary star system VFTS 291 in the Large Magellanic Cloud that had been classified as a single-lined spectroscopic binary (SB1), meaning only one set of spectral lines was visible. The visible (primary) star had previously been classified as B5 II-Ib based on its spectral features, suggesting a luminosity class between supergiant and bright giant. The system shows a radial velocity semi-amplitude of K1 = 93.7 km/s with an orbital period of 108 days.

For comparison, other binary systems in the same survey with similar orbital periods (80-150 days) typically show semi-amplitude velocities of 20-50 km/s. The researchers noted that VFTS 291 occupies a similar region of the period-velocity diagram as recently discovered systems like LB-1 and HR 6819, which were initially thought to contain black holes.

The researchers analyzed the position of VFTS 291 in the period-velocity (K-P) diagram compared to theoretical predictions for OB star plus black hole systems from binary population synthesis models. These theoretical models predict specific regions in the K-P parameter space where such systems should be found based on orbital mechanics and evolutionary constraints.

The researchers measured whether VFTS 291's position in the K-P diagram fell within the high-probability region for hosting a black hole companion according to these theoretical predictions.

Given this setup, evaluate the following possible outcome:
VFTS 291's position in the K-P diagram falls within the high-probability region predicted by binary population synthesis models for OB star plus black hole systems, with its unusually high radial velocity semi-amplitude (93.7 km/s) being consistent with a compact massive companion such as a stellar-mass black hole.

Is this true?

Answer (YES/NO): NO